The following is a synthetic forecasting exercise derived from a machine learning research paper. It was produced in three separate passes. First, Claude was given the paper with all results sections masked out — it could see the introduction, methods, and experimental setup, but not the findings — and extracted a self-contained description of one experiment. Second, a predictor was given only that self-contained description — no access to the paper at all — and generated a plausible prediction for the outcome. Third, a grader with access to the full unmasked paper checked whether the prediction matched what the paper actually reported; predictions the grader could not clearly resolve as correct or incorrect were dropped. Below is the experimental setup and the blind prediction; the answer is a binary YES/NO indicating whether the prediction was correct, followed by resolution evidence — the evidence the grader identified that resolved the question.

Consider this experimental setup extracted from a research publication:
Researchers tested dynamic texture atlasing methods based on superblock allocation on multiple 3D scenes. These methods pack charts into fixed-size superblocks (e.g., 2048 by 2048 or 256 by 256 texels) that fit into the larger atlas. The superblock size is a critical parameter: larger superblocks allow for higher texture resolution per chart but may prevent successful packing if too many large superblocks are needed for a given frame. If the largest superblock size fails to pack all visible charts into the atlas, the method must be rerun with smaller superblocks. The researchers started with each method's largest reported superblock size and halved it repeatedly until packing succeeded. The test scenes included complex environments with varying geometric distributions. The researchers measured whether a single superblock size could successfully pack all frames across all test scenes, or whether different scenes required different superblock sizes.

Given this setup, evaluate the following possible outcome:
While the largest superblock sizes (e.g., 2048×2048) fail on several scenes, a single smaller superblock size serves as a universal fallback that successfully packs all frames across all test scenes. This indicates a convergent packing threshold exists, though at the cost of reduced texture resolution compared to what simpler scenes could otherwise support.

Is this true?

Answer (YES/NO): YES